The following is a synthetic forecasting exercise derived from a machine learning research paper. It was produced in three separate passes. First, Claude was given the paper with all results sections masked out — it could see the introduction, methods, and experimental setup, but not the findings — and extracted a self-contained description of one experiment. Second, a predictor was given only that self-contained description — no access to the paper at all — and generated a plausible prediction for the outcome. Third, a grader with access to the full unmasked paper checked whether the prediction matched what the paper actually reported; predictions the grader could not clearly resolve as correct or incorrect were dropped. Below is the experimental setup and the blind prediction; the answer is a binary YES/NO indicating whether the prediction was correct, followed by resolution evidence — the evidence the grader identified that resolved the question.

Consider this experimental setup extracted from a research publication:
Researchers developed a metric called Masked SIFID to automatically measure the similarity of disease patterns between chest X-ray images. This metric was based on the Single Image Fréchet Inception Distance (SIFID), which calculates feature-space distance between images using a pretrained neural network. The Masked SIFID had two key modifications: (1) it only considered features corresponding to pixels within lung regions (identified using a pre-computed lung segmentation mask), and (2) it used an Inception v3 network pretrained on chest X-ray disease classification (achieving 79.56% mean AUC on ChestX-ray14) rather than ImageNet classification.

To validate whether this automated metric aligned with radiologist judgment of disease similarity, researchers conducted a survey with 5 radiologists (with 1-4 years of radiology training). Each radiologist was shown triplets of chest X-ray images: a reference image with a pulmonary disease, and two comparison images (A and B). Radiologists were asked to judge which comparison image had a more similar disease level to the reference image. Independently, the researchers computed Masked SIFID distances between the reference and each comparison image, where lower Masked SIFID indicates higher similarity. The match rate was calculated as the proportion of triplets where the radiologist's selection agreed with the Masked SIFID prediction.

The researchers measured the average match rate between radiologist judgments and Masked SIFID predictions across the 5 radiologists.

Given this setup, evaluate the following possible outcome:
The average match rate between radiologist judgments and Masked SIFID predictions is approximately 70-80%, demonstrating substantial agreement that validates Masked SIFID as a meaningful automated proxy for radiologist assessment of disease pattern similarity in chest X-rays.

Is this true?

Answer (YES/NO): YES